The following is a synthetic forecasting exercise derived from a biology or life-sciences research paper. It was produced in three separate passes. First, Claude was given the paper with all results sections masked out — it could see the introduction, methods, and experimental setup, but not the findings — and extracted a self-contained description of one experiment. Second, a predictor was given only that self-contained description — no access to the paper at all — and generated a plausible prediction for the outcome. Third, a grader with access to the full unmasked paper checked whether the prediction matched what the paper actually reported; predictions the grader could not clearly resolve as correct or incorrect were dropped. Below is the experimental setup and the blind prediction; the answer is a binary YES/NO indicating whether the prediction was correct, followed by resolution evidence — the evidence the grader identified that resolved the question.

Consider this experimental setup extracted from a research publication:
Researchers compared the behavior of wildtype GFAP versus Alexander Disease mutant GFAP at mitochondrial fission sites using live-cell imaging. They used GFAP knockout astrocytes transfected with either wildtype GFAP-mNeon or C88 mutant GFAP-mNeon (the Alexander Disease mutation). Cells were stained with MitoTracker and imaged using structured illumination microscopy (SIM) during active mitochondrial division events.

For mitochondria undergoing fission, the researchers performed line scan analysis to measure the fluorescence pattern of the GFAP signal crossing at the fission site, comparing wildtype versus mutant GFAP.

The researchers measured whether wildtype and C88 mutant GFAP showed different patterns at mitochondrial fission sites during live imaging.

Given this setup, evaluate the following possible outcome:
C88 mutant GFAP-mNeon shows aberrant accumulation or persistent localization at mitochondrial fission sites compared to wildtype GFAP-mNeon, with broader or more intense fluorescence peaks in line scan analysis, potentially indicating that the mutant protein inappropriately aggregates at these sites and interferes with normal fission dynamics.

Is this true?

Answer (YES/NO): NO